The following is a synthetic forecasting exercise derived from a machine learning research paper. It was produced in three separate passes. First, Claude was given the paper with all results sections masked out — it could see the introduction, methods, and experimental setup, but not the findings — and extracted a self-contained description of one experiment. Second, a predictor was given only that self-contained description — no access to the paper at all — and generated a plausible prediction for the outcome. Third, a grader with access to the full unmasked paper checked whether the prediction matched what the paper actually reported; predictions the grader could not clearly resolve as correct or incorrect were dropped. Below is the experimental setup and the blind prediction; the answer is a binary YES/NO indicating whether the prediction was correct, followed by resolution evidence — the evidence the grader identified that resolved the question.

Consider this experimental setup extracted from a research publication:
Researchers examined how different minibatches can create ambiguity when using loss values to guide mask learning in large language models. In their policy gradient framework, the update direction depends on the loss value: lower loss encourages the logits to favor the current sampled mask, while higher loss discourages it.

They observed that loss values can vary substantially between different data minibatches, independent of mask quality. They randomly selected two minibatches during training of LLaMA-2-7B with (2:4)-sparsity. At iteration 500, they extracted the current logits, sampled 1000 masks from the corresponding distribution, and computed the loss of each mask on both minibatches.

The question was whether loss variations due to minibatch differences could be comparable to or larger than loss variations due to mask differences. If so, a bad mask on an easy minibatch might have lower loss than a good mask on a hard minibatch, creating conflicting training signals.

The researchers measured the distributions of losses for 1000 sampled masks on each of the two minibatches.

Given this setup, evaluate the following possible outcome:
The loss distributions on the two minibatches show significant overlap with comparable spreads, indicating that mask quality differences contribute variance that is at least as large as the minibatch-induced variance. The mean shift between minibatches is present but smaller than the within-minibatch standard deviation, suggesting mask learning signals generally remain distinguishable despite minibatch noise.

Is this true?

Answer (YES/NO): NO